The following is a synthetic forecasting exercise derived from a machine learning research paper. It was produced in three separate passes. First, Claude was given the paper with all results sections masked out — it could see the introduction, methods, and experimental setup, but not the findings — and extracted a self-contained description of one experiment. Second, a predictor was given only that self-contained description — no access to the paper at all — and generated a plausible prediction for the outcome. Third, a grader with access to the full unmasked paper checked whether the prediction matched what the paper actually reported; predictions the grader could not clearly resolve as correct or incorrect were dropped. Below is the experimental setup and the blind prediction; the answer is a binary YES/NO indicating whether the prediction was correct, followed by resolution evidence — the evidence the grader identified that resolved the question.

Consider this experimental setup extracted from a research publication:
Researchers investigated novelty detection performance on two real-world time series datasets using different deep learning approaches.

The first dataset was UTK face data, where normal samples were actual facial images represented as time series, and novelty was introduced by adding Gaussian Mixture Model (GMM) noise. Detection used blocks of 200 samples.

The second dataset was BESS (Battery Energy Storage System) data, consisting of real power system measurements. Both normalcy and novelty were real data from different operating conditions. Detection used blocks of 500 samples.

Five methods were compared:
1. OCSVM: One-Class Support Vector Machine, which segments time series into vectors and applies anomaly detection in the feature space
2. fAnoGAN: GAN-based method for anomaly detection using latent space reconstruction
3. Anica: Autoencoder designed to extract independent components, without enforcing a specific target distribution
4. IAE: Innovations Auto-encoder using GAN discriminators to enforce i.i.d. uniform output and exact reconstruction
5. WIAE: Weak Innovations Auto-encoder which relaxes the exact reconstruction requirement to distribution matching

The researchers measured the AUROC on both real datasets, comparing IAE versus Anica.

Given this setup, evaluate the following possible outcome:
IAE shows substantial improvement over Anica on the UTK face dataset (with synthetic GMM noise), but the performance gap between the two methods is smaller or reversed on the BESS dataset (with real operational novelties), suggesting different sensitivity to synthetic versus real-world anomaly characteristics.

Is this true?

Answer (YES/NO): NO